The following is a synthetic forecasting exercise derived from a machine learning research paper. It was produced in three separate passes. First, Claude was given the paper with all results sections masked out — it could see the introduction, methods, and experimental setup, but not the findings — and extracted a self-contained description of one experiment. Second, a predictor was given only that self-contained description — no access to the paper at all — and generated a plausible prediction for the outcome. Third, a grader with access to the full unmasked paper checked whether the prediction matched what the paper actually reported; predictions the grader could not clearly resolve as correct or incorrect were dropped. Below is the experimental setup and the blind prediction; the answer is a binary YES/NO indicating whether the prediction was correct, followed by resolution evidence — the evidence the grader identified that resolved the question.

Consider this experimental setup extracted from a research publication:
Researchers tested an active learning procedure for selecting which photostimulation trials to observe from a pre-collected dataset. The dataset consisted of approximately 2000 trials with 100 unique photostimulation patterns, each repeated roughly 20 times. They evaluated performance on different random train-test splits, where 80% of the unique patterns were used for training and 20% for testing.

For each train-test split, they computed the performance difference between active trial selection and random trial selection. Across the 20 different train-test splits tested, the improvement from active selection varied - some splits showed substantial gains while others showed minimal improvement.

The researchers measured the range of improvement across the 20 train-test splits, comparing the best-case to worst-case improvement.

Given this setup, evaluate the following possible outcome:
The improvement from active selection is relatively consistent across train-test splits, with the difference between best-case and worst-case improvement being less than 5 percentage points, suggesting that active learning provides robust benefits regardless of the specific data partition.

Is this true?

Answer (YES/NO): NO